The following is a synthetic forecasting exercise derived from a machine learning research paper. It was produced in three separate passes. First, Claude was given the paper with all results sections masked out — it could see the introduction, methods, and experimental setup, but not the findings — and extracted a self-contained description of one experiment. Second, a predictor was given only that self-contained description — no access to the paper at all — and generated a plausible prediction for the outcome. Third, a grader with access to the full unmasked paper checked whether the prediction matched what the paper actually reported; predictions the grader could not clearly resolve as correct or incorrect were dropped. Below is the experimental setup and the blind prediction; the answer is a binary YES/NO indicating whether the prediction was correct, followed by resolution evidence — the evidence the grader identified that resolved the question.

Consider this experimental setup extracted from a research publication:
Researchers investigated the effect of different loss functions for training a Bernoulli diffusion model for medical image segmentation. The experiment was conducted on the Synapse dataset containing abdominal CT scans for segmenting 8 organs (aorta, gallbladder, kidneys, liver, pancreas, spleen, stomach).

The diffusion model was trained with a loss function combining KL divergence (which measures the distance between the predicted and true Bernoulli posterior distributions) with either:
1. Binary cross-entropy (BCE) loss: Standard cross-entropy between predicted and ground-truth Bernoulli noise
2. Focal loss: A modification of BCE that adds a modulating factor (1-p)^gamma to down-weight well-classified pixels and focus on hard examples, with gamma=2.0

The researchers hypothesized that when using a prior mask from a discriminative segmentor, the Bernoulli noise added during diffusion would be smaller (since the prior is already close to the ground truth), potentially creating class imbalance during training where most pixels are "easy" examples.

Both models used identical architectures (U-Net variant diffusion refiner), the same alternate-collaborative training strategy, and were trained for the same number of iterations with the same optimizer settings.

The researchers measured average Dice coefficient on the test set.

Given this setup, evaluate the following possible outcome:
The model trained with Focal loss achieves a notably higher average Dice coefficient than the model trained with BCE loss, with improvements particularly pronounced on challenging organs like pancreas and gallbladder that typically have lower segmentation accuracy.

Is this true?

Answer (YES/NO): NO